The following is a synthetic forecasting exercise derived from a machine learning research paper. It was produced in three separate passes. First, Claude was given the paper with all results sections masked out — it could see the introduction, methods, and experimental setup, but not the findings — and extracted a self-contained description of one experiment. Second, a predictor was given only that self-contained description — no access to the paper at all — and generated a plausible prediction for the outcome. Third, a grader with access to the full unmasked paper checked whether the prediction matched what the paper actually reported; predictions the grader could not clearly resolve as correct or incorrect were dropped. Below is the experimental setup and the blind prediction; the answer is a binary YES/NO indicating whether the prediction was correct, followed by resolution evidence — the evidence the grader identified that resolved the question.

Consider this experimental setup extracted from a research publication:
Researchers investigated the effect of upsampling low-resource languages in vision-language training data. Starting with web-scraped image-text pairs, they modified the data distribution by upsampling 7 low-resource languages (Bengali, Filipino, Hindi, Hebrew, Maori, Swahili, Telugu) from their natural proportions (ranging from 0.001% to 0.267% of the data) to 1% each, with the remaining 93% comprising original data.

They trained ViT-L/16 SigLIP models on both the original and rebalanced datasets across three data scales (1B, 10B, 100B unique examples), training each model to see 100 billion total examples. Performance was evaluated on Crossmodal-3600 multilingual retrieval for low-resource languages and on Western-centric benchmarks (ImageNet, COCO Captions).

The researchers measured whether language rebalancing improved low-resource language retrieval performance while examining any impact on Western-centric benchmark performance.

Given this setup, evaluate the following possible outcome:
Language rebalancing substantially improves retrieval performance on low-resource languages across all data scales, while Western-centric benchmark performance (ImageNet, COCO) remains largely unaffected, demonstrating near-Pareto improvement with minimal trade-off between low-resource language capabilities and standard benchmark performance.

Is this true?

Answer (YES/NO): NO